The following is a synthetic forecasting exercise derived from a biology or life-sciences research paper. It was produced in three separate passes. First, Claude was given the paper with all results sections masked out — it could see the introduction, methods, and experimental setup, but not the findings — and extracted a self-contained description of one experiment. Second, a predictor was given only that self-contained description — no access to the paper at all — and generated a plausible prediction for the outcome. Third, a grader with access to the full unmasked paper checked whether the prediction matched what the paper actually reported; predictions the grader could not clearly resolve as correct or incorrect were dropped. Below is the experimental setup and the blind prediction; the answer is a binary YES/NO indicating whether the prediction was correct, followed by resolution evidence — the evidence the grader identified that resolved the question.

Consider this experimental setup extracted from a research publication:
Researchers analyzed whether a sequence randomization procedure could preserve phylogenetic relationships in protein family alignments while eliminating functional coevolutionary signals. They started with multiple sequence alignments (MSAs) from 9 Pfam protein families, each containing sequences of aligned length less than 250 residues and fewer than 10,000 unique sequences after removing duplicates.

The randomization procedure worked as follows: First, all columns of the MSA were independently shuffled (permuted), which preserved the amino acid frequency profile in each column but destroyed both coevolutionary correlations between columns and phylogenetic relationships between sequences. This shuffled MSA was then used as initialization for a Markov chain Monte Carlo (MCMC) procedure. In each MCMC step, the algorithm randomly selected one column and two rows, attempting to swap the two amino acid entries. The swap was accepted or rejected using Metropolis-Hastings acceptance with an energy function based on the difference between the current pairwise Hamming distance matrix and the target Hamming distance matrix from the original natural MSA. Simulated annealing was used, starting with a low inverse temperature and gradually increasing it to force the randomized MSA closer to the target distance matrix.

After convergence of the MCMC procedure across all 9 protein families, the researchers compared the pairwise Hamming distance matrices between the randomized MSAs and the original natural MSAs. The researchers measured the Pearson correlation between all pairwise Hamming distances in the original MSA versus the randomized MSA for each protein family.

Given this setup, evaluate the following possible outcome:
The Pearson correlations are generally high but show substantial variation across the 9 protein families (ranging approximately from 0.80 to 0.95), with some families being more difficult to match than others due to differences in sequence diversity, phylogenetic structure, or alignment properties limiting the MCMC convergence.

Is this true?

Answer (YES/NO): NO